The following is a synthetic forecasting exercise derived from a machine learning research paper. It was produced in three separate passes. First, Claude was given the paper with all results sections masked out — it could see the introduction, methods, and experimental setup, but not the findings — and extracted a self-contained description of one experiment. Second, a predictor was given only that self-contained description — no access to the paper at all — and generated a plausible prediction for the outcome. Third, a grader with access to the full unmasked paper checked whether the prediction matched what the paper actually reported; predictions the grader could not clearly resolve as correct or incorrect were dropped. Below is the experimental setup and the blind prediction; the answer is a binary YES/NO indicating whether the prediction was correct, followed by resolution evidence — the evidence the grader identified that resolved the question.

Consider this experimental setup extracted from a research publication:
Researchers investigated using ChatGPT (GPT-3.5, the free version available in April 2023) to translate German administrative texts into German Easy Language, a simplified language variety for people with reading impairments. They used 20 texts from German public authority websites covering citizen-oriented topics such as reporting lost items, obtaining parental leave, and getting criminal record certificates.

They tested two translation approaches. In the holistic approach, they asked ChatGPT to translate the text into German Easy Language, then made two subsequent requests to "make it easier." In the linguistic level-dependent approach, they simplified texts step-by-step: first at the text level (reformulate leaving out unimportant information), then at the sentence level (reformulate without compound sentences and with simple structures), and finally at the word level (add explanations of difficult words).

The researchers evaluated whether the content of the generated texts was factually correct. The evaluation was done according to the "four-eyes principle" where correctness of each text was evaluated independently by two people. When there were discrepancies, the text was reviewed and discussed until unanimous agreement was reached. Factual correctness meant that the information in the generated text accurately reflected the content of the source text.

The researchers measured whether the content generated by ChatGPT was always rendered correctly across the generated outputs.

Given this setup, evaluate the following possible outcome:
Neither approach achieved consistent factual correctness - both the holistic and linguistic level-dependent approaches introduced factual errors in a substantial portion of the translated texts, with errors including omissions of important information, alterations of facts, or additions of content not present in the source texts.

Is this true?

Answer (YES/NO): YES